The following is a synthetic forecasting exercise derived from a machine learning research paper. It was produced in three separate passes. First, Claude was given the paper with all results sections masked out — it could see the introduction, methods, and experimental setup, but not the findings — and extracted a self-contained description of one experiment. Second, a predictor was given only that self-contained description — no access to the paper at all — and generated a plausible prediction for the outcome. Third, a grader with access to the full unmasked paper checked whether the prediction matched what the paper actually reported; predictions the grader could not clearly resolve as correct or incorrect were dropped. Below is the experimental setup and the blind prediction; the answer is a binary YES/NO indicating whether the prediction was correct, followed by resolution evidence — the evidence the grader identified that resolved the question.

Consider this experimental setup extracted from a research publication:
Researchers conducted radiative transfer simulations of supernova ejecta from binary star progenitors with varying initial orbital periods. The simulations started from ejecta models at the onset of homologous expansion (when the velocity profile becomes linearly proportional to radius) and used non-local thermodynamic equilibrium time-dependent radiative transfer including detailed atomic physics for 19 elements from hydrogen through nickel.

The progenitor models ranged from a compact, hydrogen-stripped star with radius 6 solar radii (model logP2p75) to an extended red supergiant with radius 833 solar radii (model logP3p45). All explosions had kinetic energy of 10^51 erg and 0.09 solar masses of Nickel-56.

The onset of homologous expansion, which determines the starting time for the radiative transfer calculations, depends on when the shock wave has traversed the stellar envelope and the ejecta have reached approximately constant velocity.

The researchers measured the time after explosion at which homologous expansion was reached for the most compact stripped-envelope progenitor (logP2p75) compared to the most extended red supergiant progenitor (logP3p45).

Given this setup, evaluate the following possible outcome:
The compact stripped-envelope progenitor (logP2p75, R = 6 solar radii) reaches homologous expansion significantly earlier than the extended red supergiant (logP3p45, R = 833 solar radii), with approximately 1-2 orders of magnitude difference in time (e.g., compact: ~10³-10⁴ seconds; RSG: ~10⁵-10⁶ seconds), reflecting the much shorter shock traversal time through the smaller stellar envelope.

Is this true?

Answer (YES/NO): NO